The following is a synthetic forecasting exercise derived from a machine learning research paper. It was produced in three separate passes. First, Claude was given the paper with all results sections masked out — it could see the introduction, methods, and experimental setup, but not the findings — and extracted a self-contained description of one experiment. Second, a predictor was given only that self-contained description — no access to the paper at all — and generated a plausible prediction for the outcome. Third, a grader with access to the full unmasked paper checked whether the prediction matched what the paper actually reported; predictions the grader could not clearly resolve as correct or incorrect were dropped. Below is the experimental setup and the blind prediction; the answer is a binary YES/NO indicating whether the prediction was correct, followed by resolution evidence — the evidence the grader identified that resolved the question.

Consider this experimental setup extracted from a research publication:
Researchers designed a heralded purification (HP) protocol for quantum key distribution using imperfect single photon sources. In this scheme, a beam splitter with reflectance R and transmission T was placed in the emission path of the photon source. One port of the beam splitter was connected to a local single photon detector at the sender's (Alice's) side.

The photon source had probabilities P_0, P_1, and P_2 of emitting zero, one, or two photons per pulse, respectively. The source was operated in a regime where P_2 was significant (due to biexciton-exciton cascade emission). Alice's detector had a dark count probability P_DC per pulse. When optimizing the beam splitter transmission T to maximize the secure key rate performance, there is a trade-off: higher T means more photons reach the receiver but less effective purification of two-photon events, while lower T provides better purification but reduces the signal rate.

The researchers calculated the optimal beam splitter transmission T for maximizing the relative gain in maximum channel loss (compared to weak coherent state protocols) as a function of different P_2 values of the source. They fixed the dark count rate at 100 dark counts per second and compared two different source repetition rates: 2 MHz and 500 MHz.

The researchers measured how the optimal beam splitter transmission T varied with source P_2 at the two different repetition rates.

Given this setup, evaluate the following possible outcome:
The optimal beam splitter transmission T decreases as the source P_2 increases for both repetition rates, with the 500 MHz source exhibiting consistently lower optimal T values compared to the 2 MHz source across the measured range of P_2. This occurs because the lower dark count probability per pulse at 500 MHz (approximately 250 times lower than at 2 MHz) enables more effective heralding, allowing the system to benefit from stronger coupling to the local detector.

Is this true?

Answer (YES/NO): NO